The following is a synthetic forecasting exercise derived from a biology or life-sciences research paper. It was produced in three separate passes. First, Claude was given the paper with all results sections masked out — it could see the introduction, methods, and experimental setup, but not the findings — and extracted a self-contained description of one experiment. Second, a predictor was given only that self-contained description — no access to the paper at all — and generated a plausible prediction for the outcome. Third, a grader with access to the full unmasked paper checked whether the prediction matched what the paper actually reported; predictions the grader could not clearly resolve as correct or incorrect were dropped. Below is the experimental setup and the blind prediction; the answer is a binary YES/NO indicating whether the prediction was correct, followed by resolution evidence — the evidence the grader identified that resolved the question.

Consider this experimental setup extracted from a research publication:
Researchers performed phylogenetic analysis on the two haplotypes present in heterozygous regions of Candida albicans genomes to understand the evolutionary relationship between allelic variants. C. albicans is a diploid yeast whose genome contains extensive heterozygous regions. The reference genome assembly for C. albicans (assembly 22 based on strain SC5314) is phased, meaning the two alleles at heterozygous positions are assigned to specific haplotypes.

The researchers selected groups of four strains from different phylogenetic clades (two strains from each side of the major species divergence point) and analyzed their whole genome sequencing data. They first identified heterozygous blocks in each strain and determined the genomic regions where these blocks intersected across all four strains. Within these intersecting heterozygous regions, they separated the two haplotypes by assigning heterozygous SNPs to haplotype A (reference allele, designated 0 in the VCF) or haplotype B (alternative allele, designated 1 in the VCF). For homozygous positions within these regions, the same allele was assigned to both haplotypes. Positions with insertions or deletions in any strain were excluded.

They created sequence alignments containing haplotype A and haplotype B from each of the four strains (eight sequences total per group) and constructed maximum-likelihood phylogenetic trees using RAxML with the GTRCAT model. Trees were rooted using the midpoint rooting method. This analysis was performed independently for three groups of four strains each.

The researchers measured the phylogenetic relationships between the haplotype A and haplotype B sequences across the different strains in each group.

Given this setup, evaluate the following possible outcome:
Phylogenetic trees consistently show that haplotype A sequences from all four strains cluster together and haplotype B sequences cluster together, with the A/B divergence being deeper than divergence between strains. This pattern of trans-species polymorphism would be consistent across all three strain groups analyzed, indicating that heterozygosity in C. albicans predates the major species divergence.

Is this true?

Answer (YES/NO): YES